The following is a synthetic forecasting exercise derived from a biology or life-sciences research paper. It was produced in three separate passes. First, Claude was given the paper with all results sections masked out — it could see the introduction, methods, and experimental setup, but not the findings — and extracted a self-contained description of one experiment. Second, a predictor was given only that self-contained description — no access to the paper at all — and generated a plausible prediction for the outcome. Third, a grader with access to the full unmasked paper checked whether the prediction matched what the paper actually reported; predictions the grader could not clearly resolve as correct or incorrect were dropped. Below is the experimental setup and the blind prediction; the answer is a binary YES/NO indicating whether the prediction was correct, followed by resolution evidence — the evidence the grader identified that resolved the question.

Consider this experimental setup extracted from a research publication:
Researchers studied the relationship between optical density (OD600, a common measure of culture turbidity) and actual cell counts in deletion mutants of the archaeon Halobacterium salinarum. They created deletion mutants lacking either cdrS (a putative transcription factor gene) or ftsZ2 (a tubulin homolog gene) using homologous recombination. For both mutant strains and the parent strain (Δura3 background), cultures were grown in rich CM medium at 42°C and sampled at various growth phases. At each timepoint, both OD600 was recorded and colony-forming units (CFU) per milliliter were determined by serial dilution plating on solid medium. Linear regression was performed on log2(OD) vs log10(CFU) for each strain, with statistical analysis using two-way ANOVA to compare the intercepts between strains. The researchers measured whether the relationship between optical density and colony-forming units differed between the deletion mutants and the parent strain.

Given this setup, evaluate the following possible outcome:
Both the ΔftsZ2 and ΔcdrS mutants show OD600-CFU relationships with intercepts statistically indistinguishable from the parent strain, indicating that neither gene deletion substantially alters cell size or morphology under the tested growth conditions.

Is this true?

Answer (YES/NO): NO